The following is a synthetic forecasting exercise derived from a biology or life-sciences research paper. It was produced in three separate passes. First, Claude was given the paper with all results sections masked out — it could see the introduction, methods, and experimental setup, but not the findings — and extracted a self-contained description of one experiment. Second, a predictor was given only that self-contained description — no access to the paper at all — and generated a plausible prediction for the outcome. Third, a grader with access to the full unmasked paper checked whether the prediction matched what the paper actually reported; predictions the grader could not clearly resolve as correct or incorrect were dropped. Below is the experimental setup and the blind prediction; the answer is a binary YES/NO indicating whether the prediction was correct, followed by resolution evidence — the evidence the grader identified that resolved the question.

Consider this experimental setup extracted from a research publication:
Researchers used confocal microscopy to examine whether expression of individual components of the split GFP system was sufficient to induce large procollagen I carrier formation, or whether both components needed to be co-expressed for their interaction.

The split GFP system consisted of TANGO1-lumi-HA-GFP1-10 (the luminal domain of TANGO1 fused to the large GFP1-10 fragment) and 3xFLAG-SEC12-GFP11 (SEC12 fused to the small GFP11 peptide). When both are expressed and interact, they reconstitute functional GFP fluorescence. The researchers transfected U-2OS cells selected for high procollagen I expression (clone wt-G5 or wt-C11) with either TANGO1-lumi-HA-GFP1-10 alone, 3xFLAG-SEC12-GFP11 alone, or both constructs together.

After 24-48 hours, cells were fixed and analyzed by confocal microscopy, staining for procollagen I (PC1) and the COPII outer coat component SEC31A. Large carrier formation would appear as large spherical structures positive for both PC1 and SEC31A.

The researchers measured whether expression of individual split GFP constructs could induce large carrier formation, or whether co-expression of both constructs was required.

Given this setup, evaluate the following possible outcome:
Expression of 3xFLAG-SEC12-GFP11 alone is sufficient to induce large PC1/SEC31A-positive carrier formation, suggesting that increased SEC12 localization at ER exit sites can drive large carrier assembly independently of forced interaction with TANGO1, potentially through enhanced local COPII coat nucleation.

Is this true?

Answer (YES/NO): NO